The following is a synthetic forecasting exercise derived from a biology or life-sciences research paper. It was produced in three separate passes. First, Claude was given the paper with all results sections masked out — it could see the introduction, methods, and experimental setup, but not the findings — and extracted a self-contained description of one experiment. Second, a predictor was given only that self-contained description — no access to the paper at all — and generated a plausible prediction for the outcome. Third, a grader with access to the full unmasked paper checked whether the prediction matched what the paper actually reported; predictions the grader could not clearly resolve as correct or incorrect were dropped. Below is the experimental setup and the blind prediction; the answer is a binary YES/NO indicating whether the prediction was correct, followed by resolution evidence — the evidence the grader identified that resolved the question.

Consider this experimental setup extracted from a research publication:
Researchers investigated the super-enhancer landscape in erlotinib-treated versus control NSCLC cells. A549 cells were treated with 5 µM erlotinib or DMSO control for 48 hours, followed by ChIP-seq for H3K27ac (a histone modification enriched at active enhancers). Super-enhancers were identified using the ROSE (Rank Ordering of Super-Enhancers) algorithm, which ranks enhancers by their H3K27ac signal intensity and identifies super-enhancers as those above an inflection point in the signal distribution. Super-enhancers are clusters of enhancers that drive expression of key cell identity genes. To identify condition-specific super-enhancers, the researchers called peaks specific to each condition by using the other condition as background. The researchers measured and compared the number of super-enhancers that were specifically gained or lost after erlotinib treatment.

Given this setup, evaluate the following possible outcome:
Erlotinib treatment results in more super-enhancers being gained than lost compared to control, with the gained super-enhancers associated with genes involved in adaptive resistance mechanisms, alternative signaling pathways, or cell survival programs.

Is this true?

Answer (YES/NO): NO